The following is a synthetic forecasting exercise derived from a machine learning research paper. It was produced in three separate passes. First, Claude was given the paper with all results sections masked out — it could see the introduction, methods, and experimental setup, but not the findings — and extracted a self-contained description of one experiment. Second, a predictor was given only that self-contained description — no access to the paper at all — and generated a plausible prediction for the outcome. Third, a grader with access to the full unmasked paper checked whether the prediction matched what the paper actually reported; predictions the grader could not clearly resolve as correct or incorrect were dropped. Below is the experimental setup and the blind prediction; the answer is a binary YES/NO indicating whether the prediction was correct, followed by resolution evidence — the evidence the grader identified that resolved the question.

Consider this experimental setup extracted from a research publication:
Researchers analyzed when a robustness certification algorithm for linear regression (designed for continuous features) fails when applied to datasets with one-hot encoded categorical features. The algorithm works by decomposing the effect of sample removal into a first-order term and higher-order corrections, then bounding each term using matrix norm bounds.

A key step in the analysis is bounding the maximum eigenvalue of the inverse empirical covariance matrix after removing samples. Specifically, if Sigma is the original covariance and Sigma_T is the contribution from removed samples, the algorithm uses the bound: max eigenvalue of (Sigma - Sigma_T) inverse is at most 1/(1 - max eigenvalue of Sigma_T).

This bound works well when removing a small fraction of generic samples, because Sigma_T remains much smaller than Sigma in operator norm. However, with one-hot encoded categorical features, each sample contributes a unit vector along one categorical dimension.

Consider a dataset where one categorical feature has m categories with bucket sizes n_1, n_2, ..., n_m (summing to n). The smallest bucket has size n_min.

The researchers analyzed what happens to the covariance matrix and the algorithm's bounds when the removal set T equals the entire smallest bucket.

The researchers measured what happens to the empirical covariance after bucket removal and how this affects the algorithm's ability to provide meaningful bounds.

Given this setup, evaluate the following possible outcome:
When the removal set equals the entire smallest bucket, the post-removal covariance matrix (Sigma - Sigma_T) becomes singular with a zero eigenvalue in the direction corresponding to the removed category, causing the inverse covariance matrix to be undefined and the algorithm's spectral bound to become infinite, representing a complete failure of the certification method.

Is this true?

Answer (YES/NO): YES